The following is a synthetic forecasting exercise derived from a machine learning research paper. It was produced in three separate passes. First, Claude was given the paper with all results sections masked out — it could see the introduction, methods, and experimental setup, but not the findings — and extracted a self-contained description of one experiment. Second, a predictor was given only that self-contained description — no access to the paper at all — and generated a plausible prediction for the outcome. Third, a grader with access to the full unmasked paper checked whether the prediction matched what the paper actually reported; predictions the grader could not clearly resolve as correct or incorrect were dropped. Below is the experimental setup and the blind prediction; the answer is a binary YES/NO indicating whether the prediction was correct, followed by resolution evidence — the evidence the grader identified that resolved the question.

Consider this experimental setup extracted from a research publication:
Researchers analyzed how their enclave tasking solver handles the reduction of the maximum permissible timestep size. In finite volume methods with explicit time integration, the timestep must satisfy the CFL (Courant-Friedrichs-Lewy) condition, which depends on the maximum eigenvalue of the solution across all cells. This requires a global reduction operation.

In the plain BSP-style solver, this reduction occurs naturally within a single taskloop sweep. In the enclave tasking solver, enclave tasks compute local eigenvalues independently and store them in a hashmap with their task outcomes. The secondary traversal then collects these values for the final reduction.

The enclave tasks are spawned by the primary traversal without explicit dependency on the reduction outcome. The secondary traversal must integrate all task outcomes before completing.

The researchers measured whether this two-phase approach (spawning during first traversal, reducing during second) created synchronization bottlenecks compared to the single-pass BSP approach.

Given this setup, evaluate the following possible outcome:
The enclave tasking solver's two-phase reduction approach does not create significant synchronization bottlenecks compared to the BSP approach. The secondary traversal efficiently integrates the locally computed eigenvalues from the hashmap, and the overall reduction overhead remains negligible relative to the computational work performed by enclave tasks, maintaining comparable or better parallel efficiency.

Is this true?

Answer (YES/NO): NO